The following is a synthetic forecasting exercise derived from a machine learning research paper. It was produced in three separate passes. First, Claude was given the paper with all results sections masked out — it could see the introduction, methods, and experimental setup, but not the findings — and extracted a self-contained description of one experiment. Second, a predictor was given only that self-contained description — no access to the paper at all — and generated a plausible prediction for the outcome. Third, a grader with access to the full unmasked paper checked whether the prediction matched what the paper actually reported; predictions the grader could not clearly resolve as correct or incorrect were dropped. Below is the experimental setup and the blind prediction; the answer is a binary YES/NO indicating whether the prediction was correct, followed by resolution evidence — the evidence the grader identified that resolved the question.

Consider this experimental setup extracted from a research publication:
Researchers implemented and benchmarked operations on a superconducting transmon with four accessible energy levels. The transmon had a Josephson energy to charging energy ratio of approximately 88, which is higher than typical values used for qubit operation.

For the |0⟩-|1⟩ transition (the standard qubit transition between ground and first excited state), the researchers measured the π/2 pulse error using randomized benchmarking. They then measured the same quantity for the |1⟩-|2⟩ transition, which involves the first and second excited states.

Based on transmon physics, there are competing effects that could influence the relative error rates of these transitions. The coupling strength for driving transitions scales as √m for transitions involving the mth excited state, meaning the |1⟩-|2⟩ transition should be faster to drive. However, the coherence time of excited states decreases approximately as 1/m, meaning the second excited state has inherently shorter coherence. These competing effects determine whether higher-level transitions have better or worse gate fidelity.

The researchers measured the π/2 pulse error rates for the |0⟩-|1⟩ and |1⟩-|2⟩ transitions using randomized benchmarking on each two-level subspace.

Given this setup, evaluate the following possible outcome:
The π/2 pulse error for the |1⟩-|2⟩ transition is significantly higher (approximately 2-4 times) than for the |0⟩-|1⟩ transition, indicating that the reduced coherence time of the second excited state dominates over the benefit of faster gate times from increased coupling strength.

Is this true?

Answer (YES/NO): YES